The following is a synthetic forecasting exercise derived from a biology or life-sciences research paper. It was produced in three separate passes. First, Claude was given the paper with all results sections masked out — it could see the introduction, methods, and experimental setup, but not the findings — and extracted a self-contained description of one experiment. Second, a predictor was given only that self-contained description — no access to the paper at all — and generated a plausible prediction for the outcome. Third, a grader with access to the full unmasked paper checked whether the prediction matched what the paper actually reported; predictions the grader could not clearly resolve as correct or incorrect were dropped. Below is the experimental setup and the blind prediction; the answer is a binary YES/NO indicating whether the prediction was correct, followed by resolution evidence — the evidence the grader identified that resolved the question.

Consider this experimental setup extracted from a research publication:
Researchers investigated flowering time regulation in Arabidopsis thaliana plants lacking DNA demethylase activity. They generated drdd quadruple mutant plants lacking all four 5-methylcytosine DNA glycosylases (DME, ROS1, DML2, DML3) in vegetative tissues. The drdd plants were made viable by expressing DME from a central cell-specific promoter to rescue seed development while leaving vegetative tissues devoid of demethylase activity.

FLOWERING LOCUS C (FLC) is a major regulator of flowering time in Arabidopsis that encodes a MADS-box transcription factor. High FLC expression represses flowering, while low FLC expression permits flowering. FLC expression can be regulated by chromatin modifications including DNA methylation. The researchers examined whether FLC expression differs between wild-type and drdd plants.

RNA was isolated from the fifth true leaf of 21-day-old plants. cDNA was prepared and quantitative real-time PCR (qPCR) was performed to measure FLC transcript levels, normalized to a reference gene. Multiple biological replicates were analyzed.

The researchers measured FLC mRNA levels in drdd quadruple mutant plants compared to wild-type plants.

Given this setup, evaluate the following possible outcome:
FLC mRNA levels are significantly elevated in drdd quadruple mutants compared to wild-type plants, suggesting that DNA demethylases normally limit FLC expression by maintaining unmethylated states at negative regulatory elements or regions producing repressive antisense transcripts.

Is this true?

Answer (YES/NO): NO